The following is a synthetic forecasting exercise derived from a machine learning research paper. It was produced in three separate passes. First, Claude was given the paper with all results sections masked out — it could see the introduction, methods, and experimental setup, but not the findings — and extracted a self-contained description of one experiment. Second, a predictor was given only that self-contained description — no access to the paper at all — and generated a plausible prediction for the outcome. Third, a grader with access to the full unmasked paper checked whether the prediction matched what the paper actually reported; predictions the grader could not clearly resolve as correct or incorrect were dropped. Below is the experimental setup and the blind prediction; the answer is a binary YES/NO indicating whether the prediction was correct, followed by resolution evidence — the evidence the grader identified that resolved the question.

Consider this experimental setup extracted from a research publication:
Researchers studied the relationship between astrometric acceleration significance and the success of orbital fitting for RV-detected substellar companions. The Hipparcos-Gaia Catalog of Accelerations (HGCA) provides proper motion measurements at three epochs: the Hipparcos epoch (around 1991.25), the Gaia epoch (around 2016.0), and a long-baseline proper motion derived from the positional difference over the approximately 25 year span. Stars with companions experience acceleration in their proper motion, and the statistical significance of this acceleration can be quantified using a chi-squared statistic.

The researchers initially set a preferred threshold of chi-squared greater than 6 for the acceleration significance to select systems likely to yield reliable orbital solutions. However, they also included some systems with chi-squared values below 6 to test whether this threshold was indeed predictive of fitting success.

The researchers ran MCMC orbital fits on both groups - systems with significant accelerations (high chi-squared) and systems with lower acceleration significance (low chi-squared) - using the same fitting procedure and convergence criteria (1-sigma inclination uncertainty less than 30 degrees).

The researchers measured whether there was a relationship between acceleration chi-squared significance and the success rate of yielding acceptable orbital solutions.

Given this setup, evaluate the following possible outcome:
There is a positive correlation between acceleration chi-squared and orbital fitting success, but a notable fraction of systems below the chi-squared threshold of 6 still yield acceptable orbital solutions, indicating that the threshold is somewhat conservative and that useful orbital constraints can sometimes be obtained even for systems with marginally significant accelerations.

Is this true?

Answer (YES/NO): NO